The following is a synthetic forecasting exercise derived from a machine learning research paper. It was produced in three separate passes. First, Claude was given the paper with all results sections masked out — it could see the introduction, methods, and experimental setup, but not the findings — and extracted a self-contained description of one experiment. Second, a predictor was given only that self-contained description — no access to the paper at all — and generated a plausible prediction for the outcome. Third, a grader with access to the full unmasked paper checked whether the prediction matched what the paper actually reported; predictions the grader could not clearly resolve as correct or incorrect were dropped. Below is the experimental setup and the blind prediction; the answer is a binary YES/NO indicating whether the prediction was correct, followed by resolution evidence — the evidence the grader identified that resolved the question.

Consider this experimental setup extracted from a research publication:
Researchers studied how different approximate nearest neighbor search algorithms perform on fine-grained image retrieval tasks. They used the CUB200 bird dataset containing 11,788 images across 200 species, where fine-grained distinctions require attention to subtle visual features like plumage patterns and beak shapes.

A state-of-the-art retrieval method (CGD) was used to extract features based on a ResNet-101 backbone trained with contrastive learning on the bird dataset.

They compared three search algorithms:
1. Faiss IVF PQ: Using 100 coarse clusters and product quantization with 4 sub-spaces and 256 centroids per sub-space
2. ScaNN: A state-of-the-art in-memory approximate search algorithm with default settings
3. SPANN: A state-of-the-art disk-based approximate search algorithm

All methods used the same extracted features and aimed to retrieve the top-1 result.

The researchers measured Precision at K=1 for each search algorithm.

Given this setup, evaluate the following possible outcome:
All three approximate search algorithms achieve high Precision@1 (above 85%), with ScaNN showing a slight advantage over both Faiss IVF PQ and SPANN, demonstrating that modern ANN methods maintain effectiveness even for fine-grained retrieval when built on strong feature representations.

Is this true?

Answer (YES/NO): NO